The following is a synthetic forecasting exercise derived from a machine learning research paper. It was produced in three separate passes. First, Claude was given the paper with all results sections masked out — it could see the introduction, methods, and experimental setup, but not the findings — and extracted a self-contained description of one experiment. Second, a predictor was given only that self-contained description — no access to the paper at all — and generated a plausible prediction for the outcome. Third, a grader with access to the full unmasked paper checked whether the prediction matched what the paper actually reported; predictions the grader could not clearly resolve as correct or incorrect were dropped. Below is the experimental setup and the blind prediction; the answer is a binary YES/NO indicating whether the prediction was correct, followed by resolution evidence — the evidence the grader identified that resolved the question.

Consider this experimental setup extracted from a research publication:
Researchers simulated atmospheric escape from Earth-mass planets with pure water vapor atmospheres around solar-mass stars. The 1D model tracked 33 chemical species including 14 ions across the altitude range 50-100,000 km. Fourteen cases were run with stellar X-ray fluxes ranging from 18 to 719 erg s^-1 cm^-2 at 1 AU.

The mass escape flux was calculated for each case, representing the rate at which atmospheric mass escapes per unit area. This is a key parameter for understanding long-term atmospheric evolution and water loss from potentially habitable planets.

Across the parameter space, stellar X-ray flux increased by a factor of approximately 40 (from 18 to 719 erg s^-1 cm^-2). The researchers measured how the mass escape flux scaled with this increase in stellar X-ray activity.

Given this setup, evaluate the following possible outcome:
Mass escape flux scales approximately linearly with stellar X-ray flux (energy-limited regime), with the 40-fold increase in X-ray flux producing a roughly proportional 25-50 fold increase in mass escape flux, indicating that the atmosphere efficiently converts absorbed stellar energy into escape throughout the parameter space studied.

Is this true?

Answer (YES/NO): YES